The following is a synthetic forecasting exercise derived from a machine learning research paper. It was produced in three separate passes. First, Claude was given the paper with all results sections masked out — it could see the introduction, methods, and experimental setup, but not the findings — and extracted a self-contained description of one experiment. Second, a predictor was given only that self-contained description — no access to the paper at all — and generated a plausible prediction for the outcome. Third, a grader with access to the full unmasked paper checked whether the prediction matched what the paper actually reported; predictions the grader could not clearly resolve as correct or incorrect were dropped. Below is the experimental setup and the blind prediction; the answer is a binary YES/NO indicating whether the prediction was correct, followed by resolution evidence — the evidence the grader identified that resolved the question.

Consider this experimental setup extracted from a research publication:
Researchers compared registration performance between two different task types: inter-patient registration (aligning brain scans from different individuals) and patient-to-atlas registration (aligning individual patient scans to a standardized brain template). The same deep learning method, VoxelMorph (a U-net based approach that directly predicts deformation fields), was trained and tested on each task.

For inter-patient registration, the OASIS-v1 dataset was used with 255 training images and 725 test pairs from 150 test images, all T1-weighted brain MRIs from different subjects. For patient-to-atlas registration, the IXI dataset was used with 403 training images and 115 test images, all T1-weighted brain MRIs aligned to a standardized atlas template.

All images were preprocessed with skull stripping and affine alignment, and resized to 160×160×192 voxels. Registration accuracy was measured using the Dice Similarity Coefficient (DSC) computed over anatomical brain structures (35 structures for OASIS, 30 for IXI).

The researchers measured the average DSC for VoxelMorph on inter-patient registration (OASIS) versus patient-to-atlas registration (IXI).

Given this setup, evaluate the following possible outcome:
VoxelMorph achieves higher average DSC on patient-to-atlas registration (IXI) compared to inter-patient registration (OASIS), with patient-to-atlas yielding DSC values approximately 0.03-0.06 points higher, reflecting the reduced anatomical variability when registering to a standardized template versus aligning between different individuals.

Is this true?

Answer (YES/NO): NO